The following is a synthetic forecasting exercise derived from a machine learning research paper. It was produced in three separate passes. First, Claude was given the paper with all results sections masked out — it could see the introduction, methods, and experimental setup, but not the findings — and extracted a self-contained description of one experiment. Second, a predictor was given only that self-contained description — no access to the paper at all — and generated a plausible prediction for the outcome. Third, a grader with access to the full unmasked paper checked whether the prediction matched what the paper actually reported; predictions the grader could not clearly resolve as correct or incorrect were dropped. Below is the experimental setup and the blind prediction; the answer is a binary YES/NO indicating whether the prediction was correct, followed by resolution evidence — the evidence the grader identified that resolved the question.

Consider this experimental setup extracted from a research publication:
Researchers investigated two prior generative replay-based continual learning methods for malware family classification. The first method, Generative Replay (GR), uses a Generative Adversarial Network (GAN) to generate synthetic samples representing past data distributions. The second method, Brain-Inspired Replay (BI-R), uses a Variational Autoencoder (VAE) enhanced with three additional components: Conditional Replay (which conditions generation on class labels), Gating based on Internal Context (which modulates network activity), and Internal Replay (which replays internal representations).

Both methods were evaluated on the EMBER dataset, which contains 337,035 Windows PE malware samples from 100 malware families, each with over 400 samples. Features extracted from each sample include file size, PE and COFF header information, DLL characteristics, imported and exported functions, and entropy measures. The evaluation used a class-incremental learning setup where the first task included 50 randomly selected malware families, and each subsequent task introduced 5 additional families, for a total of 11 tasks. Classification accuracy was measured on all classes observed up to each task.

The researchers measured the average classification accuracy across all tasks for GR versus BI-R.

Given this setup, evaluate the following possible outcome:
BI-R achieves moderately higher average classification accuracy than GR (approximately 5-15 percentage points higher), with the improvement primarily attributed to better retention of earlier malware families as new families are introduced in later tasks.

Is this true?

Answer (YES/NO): NO